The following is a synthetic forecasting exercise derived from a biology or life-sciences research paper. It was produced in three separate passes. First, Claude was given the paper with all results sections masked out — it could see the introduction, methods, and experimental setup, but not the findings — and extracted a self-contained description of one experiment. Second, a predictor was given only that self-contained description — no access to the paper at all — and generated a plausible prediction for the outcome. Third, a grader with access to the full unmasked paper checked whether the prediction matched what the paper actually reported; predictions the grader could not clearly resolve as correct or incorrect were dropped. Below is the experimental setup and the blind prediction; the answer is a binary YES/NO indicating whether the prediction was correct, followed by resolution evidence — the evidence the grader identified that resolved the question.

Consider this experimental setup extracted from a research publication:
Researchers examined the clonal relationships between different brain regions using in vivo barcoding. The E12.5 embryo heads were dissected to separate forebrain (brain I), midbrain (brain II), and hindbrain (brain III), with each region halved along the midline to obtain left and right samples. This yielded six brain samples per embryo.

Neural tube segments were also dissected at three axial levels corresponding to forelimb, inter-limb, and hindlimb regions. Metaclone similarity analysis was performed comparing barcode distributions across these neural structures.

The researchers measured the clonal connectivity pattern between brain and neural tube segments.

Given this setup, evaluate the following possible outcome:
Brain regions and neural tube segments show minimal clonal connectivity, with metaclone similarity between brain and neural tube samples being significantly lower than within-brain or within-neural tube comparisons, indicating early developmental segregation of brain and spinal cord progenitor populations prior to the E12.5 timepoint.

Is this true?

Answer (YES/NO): NO